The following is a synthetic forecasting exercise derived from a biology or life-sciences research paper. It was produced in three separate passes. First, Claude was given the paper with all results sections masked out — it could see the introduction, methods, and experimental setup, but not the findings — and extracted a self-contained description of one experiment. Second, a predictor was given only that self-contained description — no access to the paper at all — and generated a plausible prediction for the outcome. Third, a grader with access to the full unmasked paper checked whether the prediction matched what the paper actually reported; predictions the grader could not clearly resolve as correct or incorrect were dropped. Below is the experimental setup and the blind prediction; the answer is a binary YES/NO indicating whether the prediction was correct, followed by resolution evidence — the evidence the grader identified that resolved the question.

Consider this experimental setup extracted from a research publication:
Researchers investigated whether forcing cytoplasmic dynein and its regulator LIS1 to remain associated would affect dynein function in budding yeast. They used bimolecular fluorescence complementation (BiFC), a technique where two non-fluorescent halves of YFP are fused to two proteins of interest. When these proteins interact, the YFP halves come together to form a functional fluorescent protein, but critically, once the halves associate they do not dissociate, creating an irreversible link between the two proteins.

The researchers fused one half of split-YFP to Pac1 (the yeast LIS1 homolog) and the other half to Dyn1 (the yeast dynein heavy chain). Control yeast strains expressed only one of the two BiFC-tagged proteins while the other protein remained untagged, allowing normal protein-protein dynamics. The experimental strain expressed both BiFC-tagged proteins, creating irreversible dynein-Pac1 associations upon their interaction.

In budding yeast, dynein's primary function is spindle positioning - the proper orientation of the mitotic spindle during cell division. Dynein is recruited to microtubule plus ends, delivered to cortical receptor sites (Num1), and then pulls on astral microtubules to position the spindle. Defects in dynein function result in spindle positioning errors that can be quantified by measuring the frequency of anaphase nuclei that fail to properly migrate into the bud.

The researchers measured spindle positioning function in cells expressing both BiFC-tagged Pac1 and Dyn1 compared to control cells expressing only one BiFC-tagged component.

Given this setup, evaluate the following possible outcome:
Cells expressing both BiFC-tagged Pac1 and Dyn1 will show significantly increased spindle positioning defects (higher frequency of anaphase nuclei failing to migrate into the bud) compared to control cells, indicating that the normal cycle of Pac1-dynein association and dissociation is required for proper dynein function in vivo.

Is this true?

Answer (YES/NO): YES